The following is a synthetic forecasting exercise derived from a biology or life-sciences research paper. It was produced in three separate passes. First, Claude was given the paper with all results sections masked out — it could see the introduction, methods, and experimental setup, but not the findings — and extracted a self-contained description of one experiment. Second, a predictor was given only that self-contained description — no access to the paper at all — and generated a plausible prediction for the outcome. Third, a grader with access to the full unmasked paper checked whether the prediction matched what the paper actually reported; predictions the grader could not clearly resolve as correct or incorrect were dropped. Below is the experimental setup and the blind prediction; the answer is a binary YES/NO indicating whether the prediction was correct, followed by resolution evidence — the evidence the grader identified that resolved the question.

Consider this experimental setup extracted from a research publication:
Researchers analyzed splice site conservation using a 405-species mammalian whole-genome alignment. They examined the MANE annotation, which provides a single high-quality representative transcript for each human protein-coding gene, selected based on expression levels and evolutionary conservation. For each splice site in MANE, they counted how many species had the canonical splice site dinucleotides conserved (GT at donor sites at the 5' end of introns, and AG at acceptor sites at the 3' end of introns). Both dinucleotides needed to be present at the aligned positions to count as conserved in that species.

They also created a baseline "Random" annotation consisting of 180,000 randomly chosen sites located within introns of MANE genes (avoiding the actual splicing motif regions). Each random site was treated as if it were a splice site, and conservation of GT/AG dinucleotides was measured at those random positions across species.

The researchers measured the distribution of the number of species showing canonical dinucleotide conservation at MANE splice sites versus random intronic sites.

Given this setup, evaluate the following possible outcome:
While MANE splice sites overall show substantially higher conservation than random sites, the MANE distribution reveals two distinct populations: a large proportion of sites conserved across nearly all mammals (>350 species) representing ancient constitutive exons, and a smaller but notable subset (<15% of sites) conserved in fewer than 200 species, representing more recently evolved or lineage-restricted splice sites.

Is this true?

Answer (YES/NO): NO